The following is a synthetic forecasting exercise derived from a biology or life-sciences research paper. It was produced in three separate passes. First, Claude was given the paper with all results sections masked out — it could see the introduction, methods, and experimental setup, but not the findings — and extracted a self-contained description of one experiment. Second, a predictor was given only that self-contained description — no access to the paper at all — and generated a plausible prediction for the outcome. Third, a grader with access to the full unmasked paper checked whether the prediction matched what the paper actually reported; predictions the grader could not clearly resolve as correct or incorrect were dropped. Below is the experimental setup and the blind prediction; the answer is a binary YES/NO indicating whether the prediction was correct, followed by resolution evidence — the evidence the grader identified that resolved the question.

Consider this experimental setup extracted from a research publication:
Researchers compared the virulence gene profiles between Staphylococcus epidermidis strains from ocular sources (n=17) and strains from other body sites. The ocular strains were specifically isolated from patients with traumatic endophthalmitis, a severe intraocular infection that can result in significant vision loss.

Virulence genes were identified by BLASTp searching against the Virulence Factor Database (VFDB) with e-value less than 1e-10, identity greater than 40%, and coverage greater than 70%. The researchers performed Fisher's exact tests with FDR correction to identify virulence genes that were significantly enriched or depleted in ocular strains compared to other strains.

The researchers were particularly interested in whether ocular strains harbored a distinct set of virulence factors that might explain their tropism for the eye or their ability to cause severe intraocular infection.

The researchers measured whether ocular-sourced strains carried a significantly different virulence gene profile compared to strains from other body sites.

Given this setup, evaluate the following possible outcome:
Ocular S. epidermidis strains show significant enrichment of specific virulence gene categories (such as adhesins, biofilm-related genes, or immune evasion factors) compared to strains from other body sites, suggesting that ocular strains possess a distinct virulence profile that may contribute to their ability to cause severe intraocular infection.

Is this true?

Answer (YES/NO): NO